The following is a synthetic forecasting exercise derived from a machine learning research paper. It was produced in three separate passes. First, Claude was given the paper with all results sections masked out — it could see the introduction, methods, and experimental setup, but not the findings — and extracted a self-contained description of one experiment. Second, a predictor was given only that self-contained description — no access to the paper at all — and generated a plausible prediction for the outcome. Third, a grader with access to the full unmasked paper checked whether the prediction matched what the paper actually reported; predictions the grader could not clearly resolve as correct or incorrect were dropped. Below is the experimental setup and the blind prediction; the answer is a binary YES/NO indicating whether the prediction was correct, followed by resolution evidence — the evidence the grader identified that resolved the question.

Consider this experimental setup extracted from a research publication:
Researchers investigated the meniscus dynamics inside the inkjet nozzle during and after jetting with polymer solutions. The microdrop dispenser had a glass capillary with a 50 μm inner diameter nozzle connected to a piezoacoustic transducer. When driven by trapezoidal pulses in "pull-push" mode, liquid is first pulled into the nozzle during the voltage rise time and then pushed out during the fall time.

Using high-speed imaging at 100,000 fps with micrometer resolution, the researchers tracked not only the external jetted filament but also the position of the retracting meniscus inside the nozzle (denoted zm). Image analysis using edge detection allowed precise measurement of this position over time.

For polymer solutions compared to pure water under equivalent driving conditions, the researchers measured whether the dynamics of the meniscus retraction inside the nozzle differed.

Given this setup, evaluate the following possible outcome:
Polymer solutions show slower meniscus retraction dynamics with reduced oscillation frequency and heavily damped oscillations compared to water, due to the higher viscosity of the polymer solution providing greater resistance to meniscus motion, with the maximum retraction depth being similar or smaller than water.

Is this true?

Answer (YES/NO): NO